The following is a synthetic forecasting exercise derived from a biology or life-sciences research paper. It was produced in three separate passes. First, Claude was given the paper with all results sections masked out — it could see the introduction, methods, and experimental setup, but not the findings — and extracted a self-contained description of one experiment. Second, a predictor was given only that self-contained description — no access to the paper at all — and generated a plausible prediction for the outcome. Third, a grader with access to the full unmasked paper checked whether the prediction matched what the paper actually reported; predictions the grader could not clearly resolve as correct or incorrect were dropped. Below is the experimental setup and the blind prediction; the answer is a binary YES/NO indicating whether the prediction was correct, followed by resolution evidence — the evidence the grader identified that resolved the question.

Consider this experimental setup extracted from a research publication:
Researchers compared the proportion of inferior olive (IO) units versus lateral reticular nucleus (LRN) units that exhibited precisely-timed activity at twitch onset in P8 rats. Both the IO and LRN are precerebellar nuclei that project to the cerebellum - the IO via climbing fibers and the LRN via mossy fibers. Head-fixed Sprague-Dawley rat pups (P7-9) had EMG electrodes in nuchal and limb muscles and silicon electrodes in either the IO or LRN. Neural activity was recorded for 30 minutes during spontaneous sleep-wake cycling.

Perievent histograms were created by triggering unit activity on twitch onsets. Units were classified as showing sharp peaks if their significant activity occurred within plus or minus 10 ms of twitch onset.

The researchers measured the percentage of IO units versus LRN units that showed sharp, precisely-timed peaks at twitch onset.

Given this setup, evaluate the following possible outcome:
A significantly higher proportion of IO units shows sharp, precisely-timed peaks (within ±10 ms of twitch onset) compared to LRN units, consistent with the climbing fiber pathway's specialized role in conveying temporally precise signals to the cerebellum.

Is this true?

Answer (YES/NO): YES